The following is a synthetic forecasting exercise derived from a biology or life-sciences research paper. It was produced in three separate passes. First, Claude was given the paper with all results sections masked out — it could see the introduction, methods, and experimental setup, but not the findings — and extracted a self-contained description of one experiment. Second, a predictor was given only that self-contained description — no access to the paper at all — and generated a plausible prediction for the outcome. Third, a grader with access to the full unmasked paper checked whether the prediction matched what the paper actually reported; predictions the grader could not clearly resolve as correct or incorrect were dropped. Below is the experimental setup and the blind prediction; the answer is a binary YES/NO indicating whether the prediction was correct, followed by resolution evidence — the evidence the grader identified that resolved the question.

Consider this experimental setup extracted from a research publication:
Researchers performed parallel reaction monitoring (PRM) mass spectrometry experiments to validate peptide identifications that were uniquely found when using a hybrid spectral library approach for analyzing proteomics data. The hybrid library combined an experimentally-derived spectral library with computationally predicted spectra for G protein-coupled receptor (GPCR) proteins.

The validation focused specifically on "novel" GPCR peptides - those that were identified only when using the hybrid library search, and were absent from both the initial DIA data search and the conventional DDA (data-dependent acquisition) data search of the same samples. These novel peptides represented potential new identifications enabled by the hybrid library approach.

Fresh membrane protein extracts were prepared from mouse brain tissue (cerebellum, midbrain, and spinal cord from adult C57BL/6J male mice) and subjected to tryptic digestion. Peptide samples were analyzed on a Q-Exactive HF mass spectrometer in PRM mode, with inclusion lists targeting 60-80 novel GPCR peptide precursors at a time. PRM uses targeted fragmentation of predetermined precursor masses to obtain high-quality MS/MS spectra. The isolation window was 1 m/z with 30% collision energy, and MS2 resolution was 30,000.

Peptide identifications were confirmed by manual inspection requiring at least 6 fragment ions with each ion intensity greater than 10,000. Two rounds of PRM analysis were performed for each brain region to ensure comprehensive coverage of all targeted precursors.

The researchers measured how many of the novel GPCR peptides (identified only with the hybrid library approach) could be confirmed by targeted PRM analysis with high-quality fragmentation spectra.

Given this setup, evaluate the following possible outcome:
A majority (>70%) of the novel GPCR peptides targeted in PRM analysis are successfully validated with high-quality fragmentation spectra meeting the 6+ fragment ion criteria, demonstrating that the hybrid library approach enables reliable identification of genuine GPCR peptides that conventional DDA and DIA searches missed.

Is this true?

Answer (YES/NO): NO